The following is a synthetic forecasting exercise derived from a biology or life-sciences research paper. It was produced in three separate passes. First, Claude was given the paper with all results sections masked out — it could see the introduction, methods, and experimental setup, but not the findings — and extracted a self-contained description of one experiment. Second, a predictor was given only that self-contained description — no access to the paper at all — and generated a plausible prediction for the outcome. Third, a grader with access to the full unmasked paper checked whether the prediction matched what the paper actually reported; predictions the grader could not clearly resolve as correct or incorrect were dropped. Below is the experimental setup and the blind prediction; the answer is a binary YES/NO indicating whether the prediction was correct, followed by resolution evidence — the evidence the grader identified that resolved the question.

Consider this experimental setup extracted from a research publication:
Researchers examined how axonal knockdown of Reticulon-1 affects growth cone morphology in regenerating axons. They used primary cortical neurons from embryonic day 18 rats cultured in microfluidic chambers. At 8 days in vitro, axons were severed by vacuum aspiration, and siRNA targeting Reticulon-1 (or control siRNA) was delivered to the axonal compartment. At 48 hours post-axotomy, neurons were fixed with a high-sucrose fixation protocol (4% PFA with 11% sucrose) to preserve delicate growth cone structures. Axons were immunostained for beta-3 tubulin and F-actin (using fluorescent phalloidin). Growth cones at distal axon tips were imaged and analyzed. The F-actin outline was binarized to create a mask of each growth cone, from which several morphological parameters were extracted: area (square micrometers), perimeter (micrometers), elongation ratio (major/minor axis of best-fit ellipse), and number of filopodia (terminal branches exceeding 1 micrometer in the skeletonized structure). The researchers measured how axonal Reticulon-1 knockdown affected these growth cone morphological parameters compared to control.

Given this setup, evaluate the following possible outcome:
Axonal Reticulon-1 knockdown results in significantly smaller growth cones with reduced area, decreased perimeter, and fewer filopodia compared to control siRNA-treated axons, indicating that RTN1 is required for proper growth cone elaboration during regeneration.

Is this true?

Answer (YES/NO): NO